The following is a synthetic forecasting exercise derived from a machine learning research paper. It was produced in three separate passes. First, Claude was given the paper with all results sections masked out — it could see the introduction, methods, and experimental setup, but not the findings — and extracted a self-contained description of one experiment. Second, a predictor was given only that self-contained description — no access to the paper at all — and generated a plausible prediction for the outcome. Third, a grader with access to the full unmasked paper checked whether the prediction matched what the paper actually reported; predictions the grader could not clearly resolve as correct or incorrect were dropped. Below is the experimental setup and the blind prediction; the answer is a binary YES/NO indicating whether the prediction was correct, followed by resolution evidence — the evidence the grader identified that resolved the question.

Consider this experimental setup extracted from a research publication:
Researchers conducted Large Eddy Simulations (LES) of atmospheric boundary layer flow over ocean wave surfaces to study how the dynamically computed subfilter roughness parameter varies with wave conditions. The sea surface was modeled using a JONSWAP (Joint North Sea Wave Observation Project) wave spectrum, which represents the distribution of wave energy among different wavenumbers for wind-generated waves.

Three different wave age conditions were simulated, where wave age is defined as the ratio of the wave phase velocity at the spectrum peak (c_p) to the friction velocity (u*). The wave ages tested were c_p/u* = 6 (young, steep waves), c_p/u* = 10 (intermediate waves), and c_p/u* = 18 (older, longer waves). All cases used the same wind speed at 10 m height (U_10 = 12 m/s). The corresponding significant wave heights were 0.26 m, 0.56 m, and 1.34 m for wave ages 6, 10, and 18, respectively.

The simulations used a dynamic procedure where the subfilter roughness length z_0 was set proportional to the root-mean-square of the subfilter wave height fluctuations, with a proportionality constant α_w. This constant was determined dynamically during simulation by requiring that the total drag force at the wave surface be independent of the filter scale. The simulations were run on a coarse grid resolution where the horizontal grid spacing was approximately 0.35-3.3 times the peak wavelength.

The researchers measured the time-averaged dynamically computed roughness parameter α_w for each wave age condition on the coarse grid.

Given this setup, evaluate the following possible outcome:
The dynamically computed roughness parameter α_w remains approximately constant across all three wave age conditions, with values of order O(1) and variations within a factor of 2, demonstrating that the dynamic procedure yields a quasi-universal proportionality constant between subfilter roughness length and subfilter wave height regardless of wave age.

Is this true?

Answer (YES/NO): NO